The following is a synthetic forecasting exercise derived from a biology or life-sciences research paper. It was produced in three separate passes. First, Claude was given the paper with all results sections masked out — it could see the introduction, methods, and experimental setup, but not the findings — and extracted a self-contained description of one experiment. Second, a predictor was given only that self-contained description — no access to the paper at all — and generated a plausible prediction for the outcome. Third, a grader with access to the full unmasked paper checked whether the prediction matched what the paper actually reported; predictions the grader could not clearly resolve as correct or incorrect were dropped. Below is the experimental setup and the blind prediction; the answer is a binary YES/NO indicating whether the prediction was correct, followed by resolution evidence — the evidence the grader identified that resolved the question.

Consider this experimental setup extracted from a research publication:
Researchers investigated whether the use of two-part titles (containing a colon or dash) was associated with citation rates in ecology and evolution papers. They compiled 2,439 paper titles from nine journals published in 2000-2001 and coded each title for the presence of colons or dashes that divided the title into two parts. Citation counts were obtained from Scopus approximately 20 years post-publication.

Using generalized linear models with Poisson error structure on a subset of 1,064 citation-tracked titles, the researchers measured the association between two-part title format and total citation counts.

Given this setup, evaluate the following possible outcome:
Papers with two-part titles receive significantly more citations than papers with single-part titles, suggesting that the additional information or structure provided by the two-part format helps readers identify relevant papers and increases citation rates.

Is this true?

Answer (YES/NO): YES